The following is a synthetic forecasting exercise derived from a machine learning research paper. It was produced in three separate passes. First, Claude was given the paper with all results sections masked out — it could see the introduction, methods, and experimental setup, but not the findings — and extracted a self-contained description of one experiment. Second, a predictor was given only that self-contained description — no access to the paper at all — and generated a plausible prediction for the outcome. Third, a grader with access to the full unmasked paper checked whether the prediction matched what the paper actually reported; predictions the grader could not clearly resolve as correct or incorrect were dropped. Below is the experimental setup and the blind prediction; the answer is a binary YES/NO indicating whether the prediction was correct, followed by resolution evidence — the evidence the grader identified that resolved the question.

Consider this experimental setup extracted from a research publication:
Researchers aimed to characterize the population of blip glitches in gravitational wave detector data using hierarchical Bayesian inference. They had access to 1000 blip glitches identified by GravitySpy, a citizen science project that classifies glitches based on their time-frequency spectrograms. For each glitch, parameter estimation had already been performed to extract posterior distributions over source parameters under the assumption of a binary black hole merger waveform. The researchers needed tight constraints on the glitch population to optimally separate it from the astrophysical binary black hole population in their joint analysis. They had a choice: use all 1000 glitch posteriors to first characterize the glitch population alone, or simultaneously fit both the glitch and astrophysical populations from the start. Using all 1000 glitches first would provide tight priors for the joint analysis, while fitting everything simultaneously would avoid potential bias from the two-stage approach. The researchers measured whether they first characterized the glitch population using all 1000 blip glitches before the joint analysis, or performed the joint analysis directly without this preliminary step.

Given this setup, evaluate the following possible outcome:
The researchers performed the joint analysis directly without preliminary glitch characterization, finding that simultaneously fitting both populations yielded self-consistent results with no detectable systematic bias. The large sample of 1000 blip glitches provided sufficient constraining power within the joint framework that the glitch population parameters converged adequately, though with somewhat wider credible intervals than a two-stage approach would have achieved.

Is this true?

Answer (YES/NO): NO